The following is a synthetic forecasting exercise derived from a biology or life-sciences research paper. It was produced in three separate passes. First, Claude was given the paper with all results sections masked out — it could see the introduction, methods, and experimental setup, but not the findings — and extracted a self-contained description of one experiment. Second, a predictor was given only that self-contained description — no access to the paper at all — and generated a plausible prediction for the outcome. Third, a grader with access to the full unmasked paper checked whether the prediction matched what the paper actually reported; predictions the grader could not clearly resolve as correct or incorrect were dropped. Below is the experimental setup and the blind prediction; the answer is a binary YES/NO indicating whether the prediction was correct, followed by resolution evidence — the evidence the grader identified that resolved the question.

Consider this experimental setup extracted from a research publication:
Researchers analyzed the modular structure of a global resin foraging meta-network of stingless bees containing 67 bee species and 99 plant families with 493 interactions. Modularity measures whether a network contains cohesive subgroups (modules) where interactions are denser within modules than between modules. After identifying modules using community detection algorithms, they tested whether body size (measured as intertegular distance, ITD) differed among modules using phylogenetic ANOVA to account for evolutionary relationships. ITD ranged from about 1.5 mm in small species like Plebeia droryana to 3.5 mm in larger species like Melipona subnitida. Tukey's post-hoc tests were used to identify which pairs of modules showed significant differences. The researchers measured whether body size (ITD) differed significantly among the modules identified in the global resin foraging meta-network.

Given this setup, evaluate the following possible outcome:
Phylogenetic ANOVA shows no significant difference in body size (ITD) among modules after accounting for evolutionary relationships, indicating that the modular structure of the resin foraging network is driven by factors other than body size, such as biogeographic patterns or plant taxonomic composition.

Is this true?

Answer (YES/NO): NO